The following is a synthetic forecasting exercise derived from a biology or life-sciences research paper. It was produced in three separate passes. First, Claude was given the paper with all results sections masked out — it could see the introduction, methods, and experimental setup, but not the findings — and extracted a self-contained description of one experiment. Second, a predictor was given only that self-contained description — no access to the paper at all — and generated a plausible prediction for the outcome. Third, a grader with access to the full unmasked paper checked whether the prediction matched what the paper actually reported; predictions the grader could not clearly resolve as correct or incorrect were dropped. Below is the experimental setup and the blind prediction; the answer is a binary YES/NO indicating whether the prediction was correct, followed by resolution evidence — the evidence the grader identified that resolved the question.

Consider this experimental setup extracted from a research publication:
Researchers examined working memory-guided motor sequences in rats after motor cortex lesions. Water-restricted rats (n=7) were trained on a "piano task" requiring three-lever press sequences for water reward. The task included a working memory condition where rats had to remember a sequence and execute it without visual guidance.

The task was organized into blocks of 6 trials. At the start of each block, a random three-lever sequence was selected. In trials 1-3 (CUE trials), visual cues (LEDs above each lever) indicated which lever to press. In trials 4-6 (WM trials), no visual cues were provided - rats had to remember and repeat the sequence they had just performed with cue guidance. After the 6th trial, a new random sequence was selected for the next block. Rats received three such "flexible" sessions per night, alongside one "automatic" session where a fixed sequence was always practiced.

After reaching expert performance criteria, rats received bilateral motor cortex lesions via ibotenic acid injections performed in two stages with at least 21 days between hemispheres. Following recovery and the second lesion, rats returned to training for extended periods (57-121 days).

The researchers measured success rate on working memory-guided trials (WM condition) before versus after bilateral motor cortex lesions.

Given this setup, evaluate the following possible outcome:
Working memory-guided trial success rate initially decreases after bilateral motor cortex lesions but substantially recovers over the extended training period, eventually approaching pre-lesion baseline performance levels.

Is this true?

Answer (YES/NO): NO